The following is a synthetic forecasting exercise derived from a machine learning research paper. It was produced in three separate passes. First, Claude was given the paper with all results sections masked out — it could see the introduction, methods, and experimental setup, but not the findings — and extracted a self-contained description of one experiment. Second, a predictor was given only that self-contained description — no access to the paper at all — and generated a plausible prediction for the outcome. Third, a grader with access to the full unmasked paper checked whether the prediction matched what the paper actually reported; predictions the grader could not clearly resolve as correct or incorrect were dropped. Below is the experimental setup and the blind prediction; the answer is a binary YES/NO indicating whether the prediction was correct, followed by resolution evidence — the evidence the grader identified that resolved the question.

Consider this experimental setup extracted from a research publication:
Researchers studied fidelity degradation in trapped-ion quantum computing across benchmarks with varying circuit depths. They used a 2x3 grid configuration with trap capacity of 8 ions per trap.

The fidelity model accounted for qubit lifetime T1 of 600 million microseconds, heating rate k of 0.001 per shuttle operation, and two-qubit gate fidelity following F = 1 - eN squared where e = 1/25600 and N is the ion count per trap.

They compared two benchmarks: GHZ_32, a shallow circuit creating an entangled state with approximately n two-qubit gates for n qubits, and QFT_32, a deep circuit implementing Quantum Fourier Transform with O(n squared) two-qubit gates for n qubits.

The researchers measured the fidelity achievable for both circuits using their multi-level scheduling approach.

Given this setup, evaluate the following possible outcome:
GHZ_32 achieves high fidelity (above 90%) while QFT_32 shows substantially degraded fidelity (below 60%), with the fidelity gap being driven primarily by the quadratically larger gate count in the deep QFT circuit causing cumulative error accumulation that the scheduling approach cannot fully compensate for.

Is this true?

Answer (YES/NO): NO